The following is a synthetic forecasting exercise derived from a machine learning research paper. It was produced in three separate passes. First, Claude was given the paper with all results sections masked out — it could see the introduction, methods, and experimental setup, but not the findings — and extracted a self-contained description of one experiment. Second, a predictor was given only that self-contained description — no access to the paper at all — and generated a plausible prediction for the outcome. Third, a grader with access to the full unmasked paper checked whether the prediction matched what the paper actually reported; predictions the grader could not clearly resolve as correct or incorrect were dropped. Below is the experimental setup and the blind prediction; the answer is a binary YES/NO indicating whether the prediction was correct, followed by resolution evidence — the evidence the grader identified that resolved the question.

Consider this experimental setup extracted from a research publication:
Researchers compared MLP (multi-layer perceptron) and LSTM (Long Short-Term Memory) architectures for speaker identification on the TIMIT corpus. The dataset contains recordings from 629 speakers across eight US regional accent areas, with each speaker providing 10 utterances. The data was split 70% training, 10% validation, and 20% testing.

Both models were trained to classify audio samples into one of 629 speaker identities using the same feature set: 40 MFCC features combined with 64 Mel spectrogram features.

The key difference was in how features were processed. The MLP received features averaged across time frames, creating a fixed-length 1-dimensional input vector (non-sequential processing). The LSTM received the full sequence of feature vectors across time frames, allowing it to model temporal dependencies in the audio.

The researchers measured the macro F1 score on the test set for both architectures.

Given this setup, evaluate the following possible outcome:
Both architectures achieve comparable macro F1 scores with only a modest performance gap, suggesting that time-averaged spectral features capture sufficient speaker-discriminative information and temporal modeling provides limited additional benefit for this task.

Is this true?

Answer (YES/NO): YES